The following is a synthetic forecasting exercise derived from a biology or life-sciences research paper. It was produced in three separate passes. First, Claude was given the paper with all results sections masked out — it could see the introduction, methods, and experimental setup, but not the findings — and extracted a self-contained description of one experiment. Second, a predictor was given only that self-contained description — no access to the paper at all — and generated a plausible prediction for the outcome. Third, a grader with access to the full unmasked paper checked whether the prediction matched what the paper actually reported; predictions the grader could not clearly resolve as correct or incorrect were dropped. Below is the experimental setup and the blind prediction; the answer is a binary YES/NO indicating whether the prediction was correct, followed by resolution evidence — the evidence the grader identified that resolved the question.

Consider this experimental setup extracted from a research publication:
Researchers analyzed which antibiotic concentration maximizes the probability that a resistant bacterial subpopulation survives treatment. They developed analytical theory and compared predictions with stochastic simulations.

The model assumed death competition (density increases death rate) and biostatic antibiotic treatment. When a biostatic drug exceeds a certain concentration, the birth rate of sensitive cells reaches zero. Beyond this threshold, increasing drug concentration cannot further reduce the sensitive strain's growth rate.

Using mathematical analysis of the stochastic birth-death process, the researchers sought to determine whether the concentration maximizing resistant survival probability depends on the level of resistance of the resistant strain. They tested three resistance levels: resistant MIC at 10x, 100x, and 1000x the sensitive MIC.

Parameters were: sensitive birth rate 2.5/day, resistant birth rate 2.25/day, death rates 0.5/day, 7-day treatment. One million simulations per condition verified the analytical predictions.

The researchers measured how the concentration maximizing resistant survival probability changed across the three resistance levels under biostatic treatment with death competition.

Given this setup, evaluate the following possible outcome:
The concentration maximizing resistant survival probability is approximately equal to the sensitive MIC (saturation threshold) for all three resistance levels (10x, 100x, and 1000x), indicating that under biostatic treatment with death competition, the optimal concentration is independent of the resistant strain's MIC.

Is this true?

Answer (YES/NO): YES